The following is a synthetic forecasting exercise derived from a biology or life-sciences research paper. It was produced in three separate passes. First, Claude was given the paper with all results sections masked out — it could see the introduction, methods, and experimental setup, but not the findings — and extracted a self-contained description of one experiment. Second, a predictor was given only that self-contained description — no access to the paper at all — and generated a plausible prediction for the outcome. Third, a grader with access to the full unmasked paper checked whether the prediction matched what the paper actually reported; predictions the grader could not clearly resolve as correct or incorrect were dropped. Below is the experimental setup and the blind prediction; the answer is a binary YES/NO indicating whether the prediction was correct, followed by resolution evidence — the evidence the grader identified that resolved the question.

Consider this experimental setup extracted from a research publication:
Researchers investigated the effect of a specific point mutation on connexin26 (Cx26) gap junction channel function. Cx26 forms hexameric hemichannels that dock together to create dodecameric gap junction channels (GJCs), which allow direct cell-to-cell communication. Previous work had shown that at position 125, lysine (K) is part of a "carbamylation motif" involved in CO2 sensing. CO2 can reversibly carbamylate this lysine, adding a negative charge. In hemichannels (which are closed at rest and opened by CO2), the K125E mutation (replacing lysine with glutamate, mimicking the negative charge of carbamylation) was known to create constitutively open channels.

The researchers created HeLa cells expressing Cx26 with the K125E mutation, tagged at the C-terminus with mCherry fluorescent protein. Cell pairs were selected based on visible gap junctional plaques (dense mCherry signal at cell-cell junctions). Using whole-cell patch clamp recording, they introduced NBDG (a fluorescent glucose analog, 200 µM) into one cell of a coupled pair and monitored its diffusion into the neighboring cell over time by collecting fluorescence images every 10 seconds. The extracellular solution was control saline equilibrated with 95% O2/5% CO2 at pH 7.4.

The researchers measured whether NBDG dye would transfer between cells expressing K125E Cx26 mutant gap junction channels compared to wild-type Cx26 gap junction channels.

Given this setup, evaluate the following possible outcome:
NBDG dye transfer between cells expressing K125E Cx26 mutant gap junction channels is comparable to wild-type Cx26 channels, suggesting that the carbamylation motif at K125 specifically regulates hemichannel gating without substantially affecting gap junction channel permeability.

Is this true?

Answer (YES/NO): NO